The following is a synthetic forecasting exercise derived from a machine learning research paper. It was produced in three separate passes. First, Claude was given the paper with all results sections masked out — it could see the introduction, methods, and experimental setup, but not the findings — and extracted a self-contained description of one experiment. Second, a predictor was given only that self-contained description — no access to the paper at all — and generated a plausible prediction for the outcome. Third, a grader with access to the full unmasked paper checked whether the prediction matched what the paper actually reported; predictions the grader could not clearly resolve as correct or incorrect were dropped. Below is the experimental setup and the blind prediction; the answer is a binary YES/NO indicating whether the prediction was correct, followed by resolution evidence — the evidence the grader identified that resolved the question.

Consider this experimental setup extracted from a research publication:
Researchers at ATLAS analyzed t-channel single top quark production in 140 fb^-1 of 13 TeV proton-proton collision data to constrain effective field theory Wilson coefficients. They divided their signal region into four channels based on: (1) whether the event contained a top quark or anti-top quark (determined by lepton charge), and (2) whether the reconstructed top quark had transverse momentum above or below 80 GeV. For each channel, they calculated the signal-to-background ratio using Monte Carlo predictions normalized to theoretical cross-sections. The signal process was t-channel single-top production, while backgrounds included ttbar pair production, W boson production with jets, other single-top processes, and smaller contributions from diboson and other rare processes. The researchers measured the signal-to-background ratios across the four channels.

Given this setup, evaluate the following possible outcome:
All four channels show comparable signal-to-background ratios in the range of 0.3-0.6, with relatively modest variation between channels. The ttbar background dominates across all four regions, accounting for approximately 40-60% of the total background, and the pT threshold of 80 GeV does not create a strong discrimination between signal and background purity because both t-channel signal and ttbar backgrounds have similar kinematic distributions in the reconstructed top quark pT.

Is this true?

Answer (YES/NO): NO